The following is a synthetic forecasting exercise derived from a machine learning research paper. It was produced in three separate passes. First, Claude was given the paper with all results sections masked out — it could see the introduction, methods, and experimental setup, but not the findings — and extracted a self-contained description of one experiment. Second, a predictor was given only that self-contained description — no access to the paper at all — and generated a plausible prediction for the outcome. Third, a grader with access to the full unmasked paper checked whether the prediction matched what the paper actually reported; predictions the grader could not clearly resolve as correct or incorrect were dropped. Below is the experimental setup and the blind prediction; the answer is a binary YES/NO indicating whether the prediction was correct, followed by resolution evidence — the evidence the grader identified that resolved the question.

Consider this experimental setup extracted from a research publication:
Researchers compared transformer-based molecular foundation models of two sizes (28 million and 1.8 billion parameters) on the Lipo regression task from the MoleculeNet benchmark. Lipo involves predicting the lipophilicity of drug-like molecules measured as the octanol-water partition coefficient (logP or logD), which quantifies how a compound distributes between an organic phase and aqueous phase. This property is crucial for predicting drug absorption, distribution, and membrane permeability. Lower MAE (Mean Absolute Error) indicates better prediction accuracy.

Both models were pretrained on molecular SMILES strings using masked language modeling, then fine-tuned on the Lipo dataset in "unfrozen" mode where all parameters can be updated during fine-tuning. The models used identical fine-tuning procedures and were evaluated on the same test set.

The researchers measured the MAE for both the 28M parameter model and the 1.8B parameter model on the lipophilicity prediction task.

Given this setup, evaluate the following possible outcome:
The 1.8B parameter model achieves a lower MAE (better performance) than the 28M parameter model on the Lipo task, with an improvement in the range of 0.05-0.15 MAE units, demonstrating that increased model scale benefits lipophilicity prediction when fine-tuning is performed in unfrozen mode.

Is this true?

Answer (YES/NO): NO